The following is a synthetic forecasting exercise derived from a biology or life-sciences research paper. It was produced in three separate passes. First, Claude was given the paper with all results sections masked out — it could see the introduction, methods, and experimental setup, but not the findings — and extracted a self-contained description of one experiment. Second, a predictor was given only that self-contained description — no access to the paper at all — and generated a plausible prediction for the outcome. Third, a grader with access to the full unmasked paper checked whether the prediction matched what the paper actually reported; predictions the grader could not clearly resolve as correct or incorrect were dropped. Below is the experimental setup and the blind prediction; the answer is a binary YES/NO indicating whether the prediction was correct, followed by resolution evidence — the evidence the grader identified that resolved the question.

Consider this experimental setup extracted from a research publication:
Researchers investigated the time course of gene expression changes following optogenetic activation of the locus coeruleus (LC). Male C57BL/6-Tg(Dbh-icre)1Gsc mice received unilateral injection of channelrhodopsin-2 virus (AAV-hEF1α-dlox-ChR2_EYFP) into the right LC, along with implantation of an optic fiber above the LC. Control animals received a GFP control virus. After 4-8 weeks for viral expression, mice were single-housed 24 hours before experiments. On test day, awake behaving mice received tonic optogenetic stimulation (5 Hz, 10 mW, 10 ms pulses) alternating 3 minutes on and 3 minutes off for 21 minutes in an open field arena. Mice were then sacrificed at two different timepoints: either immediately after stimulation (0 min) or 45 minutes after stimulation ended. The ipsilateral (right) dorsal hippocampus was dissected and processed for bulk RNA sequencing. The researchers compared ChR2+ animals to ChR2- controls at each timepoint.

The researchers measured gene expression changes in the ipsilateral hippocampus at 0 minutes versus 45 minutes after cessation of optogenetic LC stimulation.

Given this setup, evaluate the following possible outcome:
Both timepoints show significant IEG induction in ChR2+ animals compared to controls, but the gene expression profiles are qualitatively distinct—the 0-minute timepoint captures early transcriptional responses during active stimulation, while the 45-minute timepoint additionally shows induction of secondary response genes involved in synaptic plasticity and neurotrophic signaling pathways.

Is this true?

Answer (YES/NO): NO